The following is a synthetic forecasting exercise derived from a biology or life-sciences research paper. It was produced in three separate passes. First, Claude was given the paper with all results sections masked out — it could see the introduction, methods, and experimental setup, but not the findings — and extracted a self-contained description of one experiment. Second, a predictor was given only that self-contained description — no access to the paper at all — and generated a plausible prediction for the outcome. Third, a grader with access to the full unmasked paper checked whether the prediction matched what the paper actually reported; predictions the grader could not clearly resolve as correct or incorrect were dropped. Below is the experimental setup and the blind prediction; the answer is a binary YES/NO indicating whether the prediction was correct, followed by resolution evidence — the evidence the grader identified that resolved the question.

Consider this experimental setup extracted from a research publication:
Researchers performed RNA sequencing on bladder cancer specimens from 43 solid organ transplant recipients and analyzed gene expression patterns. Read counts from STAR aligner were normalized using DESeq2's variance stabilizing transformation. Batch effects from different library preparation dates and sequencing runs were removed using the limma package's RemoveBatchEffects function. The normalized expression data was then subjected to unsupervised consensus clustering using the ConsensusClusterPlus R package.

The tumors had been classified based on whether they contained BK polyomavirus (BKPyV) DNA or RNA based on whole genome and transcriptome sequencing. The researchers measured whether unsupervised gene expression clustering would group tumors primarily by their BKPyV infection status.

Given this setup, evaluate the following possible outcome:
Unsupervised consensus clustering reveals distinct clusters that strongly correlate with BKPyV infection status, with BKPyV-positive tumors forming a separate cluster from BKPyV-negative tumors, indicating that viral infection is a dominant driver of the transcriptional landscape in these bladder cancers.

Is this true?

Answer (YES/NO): NO